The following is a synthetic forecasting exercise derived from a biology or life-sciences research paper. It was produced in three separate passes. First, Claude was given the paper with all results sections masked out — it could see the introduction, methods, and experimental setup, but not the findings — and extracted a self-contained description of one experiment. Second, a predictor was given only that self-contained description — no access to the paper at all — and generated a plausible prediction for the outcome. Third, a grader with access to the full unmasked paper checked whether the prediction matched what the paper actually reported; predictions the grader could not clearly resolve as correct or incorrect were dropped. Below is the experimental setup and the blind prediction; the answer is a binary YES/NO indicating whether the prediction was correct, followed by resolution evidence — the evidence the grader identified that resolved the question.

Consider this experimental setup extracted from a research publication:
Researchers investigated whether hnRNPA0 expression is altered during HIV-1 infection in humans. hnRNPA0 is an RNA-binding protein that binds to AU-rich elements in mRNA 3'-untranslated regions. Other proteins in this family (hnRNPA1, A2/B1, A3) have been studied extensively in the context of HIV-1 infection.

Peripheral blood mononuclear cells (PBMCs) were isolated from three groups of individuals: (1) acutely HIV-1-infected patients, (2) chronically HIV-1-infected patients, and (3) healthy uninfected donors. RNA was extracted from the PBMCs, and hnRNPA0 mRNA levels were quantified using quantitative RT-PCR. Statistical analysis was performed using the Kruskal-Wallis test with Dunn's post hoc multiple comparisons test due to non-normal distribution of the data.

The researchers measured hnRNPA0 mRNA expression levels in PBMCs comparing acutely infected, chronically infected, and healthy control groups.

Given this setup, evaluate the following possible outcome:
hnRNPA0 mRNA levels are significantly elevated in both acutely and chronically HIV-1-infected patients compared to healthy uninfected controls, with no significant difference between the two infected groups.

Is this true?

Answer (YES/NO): NO